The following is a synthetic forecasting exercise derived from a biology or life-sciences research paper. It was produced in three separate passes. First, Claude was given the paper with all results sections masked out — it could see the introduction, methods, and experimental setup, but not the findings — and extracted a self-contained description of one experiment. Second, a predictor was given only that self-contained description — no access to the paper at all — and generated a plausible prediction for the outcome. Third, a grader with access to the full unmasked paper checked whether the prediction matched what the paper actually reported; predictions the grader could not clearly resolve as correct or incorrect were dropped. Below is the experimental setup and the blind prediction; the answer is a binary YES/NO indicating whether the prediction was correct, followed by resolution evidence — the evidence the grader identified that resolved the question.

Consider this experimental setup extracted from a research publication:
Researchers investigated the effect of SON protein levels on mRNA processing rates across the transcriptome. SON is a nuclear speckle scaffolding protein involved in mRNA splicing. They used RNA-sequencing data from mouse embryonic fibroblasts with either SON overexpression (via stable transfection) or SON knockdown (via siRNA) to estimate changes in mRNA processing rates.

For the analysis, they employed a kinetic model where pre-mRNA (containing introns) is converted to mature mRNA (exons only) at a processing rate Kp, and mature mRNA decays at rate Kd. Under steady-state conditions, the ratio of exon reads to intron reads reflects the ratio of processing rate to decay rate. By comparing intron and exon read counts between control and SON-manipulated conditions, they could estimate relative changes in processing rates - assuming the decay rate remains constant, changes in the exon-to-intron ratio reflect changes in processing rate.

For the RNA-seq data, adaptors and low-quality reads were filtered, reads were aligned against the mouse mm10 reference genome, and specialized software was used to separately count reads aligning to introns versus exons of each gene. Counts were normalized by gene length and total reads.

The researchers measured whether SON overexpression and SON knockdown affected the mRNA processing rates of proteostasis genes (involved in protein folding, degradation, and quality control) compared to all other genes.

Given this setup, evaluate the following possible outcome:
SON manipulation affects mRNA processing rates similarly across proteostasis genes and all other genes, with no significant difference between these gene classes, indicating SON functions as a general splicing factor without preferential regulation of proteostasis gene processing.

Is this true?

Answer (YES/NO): NO